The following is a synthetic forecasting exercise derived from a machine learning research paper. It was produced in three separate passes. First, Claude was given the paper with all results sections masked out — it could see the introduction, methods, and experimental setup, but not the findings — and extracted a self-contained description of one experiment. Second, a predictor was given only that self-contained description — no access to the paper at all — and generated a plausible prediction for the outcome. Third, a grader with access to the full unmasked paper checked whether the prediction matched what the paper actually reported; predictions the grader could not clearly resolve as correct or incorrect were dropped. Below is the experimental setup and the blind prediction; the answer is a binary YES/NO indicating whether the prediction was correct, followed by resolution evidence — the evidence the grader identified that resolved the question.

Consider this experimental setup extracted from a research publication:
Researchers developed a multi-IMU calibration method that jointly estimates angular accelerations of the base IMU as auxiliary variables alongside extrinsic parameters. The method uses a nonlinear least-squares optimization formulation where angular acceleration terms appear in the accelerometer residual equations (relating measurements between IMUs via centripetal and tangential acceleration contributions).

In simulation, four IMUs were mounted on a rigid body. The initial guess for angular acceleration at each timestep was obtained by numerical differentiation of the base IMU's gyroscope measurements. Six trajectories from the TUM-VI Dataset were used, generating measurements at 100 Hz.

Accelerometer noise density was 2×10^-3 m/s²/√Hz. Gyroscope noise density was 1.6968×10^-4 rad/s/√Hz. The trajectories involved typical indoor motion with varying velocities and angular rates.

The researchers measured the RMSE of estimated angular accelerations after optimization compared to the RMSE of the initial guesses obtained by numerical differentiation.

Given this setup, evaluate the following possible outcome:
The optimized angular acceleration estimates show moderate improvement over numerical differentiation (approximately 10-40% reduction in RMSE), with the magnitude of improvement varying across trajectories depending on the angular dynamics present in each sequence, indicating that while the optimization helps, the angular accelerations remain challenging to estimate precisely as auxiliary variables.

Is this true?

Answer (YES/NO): NO